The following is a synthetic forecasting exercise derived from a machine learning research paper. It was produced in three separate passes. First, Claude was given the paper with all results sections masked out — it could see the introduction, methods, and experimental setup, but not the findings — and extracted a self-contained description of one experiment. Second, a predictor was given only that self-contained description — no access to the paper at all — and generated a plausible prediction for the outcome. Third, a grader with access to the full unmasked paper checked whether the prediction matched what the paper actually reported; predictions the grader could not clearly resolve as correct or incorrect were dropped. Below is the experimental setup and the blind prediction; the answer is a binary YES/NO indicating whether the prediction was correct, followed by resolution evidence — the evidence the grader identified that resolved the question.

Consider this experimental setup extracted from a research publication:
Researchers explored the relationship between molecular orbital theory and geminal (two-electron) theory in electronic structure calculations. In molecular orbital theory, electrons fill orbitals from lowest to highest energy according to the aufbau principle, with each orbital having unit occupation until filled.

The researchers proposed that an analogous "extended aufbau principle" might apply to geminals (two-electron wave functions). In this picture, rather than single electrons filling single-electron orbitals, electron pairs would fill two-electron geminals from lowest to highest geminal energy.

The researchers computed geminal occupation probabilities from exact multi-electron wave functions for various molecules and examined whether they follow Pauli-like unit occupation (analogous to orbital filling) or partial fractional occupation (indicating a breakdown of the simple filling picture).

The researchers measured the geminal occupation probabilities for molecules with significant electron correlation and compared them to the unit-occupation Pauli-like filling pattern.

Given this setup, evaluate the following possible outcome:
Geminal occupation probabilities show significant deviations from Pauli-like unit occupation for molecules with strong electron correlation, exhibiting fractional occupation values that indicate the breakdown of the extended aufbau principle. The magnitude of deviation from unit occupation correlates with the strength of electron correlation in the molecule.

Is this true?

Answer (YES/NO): YES